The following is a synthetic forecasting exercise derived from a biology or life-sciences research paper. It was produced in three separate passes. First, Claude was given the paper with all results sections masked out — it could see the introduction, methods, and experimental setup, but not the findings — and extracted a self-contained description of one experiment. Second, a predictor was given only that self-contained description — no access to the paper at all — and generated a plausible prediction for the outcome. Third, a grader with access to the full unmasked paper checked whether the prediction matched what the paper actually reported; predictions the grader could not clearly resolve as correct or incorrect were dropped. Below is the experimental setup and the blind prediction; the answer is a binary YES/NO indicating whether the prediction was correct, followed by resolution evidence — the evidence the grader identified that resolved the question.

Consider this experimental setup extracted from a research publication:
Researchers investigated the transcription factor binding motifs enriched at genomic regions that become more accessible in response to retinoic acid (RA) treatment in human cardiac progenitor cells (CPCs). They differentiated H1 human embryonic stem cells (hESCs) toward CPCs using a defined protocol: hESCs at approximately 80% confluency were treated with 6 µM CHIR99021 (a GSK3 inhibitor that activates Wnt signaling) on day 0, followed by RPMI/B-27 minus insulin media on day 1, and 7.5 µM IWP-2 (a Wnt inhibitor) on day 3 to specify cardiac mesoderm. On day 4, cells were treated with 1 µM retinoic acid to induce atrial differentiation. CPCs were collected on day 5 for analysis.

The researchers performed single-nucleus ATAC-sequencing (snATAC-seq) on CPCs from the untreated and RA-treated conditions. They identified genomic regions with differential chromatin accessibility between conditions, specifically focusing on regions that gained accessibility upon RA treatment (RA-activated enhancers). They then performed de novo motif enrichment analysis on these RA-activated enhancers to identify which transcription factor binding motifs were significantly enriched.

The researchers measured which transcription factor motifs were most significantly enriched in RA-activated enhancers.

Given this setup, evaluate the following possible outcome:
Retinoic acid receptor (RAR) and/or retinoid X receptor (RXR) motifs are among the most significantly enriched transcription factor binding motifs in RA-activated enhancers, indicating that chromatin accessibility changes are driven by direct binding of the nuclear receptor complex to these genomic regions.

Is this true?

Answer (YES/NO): NO